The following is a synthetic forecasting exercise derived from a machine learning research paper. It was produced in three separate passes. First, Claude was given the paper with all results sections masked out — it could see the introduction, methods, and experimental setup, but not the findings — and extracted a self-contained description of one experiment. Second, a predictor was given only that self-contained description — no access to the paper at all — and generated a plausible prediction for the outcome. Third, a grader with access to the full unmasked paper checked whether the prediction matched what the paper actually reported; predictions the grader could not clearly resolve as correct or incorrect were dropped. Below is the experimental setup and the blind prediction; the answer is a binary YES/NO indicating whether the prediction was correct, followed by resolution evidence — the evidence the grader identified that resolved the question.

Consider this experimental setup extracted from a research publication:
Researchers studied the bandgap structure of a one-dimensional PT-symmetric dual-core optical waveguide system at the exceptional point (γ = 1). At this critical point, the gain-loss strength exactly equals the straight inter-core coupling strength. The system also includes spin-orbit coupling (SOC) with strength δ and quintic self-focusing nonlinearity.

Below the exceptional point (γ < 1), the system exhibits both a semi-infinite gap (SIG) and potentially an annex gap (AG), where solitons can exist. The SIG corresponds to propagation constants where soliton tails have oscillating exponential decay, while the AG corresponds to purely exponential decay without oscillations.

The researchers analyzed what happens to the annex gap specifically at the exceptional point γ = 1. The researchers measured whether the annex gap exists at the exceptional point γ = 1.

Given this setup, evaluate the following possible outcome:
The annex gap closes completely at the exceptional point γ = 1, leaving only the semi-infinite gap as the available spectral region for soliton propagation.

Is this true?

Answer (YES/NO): YES